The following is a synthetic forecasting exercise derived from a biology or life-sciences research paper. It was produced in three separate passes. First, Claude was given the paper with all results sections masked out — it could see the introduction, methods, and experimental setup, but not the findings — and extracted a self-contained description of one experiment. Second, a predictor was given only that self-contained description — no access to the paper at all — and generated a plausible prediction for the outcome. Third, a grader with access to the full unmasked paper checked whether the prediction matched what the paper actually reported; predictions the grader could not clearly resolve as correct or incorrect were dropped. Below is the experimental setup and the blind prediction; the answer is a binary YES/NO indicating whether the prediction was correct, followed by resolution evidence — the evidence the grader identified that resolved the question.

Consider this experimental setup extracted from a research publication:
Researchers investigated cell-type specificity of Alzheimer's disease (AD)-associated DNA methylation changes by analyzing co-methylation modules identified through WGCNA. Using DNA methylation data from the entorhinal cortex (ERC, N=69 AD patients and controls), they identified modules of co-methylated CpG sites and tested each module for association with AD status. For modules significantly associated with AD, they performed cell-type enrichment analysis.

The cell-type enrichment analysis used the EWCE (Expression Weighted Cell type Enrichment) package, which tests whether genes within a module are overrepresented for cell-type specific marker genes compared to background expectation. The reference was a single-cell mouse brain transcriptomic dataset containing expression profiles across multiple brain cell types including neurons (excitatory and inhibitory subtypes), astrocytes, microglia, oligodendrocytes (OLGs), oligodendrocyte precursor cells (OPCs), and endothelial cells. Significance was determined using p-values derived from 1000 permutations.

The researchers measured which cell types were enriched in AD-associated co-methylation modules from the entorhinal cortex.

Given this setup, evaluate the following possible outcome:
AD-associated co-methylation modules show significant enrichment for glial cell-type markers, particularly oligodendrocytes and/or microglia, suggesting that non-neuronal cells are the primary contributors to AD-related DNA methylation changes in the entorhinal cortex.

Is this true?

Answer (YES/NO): YES